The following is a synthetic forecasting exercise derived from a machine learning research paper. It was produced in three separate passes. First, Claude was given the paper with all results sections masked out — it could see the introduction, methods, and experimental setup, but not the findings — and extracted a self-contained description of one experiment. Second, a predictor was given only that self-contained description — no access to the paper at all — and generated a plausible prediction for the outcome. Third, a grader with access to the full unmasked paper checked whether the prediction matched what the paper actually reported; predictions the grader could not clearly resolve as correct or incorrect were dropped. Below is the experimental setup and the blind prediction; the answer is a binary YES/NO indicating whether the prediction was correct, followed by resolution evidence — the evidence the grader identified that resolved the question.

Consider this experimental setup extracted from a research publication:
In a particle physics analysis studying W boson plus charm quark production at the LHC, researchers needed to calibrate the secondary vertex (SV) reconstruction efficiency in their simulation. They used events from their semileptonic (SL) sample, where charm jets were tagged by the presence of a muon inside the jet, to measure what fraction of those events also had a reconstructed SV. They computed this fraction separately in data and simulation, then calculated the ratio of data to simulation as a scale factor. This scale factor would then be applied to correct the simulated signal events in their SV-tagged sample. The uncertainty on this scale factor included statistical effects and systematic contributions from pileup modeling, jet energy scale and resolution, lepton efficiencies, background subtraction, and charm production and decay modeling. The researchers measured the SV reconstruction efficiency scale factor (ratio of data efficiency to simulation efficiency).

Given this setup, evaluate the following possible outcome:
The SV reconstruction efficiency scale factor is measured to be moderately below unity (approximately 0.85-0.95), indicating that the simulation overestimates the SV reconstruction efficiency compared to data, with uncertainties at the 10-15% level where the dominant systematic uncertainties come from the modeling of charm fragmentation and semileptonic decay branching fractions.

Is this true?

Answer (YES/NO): NO